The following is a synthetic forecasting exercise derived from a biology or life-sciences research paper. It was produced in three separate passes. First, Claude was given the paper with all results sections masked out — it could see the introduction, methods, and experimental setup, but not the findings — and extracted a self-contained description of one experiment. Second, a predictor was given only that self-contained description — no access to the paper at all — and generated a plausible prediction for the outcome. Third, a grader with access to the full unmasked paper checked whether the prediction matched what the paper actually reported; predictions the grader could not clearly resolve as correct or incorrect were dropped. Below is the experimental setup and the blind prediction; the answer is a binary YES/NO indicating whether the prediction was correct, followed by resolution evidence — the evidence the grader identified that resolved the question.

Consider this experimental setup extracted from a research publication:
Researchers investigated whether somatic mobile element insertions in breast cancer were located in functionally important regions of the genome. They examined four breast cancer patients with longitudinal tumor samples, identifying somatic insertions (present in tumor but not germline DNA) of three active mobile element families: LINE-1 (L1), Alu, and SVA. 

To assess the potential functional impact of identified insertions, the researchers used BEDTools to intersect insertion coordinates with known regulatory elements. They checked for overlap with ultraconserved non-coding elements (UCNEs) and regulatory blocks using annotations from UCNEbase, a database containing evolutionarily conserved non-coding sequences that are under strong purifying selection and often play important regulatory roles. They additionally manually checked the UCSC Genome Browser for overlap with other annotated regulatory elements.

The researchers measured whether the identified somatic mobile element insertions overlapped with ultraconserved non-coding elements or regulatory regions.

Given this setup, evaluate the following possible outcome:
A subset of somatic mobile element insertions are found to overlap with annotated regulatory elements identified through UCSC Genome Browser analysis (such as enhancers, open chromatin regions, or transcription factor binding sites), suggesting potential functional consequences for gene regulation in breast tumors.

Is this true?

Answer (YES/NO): NO